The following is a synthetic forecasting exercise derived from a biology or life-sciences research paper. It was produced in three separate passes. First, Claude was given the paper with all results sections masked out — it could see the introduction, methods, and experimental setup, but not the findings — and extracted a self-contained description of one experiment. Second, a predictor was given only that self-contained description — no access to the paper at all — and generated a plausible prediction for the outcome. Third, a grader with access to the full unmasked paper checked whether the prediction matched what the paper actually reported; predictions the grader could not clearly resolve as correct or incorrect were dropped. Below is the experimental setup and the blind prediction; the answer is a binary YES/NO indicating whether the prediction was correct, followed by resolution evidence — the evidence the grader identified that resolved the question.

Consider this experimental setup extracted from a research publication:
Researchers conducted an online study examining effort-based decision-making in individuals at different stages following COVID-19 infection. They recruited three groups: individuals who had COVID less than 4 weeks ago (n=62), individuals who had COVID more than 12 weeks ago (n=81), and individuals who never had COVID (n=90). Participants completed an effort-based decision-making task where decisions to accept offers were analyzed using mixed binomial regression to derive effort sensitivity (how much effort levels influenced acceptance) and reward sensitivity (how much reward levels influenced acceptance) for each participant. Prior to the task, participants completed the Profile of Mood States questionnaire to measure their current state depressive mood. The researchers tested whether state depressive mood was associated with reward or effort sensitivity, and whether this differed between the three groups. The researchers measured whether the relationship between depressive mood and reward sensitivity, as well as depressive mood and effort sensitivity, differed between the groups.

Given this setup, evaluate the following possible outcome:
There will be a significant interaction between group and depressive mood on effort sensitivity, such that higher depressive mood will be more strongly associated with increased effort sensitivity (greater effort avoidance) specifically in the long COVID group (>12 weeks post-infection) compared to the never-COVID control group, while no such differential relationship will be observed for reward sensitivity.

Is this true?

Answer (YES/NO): NO